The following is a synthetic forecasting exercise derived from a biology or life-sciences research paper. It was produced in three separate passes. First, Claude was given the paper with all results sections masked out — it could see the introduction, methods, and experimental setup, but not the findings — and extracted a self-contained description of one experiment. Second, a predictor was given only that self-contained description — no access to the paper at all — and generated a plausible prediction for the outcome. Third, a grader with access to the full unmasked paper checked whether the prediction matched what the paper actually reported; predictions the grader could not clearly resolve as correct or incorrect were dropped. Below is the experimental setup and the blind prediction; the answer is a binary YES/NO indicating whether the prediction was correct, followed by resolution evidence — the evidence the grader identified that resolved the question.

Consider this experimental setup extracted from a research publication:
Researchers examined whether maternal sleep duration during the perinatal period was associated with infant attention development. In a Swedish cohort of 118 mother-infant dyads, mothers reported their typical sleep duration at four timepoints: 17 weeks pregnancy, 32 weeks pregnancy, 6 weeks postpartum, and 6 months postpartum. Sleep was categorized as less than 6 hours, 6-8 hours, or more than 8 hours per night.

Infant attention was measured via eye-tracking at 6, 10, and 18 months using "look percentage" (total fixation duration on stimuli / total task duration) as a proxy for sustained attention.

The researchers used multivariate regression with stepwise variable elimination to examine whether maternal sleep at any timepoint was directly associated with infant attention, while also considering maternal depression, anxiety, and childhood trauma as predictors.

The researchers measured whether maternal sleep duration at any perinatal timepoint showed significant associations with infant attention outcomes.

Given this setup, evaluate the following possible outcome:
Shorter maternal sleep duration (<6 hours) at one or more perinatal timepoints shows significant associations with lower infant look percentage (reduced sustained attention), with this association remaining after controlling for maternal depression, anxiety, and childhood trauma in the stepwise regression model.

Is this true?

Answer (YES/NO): NO